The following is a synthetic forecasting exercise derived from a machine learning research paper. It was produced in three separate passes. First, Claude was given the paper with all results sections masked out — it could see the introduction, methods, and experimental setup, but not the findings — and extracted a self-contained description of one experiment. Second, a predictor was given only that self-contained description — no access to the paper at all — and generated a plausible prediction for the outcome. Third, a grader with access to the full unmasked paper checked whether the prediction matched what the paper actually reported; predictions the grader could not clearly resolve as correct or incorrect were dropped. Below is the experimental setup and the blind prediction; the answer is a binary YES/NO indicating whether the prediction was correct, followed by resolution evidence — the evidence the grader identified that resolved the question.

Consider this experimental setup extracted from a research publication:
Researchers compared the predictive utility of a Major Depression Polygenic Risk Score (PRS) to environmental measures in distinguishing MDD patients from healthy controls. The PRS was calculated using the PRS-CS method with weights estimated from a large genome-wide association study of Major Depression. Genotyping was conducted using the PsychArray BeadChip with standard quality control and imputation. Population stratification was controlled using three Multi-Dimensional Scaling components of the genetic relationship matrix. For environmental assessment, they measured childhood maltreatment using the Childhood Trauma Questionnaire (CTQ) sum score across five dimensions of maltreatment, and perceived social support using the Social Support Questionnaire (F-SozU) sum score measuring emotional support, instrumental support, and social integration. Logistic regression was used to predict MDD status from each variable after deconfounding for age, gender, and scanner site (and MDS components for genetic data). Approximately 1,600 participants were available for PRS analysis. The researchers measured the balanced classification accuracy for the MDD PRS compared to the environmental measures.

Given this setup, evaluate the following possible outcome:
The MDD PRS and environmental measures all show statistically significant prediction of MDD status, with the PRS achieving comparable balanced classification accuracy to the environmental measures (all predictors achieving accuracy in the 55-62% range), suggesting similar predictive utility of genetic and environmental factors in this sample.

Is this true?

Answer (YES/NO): NO